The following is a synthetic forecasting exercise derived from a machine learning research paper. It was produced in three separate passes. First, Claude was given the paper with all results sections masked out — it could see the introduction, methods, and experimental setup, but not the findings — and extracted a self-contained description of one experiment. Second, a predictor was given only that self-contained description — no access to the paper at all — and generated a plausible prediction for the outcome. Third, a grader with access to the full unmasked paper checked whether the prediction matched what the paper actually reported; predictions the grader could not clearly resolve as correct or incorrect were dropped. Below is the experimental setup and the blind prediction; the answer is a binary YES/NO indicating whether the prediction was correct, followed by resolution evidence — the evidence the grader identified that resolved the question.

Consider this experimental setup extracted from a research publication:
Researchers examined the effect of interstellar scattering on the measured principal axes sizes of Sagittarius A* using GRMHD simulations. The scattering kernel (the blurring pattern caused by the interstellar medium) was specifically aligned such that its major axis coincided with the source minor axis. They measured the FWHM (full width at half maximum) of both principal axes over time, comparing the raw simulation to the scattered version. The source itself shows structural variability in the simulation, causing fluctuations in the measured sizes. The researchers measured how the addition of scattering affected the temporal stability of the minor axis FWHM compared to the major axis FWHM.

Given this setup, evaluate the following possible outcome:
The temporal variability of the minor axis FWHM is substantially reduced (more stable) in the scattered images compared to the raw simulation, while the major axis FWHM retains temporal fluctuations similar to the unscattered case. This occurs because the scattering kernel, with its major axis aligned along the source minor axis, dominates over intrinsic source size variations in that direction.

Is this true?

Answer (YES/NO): YES